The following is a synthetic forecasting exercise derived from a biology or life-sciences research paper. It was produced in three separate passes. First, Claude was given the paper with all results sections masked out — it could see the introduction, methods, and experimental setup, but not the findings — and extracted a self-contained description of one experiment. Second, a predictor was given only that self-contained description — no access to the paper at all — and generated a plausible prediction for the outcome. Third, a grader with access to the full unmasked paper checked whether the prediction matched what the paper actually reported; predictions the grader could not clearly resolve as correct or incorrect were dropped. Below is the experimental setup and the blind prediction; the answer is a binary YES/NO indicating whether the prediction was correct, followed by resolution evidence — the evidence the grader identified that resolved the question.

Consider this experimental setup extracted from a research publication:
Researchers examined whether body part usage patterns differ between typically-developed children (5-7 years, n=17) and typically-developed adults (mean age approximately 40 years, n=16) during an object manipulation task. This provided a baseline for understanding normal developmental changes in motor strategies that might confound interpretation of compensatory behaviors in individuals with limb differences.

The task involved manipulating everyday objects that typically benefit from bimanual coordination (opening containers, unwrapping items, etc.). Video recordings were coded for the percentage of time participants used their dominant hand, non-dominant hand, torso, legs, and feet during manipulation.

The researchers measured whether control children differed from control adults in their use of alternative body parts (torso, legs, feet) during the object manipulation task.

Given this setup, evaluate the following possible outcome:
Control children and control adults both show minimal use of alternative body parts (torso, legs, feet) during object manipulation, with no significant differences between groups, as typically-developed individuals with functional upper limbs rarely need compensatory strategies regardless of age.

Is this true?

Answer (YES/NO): NO